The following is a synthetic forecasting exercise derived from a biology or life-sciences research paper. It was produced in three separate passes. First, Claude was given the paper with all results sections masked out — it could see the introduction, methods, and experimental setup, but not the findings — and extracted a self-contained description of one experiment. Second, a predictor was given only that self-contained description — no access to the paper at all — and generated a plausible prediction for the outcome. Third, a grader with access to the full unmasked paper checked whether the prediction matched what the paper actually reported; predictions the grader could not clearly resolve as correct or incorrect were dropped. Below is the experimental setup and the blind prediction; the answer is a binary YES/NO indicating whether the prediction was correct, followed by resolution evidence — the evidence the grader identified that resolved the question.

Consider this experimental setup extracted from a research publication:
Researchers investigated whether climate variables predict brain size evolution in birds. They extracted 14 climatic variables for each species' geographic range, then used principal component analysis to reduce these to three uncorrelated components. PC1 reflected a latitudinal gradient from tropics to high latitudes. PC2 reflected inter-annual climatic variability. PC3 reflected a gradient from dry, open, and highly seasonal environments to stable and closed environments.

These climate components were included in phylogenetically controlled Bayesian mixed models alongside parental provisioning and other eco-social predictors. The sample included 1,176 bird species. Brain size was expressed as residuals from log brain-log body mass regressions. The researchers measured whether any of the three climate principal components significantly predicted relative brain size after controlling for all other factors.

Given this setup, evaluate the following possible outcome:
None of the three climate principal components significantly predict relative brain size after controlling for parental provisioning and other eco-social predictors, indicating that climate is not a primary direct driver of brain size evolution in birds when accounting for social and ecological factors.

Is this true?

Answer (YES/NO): YES